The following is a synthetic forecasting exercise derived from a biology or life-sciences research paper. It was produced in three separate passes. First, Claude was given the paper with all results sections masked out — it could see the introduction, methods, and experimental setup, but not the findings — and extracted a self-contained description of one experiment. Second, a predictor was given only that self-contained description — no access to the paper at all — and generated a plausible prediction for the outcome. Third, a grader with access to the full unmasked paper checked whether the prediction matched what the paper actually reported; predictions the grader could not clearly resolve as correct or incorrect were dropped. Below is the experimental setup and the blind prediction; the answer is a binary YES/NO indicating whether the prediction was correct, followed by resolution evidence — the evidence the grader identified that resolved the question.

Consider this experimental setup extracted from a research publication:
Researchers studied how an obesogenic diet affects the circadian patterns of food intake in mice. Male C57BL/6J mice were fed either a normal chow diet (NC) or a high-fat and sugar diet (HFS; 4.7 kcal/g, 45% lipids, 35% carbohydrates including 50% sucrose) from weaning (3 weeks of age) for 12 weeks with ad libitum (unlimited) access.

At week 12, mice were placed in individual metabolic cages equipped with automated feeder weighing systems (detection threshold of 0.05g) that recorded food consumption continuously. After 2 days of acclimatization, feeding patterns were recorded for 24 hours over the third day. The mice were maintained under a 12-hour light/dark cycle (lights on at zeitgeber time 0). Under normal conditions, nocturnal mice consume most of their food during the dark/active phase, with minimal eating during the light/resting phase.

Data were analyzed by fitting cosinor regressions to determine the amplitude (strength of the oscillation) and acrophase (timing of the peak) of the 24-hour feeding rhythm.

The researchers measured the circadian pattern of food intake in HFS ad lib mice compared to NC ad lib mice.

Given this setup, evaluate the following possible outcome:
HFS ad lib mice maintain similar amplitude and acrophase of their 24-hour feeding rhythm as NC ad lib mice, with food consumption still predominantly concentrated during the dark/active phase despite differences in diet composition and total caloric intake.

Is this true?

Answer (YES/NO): NO